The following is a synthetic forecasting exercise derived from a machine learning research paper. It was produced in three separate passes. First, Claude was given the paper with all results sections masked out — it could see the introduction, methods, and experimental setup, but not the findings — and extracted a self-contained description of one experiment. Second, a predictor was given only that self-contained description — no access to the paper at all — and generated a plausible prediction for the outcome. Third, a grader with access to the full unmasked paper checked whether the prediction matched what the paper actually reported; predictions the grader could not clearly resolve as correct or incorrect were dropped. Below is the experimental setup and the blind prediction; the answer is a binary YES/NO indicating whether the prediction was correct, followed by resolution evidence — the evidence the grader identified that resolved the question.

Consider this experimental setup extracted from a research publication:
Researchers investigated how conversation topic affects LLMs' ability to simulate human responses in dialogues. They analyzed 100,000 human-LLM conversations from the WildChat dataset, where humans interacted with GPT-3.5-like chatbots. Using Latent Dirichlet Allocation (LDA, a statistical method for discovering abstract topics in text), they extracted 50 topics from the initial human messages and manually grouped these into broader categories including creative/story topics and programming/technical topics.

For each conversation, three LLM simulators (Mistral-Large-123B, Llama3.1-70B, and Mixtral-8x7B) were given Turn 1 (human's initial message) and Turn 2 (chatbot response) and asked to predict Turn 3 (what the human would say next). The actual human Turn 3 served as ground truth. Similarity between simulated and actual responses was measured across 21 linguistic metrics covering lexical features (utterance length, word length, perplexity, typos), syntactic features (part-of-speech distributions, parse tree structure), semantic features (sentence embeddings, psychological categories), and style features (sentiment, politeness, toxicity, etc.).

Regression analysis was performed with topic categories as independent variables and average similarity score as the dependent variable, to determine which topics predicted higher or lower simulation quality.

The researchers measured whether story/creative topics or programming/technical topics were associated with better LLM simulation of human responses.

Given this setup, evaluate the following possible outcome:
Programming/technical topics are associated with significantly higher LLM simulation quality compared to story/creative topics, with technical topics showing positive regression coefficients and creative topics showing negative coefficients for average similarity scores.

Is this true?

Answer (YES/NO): NO